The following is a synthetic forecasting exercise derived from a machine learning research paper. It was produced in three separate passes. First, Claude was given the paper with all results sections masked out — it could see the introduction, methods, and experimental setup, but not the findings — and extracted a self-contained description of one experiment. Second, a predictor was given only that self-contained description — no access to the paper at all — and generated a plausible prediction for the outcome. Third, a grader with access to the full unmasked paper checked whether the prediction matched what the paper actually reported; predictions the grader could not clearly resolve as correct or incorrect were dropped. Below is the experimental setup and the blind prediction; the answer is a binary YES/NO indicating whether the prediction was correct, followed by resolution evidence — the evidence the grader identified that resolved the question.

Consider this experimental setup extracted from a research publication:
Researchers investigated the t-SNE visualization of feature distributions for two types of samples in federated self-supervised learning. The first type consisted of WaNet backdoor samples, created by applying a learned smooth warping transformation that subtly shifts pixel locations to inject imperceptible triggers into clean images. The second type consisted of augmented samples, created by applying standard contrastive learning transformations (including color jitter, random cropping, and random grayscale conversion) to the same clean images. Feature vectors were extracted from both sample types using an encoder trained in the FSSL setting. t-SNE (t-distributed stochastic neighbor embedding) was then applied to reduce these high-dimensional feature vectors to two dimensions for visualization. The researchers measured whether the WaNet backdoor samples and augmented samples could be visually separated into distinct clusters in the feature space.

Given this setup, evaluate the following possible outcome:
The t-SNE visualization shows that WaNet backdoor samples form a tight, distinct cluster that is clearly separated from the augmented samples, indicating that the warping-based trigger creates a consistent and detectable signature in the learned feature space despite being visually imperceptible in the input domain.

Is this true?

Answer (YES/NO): NO